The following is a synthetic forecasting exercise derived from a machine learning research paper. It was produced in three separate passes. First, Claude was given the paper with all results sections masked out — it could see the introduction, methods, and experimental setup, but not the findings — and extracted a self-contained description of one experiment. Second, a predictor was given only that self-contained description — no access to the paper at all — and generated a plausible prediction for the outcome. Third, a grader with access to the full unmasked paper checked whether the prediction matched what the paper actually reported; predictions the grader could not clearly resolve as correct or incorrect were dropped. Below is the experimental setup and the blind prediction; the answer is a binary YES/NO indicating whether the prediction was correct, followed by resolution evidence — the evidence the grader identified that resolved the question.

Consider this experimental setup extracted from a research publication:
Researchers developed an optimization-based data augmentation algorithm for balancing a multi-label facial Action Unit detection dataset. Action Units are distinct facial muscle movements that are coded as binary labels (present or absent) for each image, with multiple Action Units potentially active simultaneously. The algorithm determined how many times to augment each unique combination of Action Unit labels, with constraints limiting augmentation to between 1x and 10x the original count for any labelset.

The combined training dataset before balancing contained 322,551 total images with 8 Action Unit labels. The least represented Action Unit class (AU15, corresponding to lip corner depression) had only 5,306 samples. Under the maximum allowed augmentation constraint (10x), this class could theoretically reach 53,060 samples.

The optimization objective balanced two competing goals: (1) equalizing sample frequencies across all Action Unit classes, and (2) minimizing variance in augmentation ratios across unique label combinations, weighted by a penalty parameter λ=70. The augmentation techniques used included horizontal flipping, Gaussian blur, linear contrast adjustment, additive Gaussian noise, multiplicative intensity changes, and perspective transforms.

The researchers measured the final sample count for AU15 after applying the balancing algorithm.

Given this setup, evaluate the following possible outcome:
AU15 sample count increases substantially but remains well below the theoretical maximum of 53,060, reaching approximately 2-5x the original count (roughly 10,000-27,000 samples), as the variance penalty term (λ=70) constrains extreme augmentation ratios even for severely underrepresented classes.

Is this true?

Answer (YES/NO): YES